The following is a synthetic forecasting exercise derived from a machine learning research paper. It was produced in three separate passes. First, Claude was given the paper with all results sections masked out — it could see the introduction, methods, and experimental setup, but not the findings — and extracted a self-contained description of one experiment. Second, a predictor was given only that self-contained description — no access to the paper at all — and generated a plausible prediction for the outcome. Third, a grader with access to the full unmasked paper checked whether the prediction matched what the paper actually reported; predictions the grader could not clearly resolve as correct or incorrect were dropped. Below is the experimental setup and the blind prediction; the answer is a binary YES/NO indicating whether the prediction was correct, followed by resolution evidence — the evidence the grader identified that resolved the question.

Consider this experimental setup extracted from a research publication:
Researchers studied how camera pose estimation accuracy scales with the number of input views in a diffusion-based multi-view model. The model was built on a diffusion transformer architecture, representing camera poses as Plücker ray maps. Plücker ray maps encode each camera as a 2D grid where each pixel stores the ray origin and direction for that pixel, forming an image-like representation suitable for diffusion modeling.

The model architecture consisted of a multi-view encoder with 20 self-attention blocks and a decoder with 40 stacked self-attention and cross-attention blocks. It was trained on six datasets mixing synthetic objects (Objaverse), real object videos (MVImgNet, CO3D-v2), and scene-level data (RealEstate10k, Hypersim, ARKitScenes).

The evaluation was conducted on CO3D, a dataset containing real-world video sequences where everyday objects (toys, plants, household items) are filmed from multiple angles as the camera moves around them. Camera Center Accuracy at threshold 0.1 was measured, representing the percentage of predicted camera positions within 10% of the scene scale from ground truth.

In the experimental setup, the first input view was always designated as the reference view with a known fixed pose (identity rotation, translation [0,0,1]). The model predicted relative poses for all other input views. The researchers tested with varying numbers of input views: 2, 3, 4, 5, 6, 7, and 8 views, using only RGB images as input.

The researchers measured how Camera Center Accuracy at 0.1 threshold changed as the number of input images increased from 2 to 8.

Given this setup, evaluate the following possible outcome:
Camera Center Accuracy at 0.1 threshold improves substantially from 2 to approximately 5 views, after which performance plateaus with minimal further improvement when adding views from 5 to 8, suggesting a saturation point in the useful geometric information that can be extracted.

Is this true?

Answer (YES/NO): NO